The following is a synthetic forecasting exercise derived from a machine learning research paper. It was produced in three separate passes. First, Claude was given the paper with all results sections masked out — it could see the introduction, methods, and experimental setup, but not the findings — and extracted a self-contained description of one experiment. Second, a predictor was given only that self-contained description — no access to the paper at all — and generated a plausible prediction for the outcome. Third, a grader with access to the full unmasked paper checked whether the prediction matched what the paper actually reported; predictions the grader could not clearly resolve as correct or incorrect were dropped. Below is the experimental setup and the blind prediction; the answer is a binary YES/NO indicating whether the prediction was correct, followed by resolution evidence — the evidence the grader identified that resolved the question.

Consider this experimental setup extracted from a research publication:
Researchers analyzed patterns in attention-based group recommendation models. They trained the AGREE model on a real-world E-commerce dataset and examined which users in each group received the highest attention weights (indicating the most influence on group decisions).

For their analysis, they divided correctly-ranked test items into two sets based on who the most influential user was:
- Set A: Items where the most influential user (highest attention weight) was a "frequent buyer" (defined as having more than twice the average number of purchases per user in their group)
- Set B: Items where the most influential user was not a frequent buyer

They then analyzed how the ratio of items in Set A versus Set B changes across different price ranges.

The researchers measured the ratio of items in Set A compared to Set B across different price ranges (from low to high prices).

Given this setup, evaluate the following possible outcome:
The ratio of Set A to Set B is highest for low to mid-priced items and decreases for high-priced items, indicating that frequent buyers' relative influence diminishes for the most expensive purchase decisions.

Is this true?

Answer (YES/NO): NO